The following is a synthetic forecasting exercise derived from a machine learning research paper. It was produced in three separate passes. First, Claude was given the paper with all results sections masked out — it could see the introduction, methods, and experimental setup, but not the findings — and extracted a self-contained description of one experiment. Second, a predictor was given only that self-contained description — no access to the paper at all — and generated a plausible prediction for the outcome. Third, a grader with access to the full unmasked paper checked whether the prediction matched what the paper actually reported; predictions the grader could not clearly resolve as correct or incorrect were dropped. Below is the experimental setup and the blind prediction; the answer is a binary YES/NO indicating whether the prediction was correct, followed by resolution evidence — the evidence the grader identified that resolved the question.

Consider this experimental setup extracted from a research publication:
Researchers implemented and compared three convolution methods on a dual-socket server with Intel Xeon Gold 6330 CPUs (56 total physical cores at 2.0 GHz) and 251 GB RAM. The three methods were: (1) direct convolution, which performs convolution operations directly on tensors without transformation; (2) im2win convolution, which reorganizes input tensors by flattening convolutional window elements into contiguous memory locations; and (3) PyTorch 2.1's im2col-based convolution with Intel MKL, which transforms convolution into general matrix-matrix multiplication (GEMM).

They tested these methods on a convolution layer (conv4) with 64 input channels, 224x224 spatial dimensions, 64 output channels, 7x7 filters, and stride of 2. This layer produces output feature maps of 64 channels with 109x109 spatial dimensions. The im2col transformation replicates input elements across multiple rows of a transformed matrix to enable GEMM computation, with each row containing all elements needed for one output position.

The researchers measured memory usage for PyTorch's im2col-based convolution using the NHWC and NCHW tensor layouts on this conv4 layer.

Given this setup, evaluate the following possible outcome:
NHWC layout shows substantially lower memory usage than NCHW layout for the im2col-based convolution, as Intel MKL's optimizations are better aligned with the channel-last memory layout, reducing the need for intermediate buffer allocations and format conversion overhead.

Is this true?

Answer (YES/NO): NO